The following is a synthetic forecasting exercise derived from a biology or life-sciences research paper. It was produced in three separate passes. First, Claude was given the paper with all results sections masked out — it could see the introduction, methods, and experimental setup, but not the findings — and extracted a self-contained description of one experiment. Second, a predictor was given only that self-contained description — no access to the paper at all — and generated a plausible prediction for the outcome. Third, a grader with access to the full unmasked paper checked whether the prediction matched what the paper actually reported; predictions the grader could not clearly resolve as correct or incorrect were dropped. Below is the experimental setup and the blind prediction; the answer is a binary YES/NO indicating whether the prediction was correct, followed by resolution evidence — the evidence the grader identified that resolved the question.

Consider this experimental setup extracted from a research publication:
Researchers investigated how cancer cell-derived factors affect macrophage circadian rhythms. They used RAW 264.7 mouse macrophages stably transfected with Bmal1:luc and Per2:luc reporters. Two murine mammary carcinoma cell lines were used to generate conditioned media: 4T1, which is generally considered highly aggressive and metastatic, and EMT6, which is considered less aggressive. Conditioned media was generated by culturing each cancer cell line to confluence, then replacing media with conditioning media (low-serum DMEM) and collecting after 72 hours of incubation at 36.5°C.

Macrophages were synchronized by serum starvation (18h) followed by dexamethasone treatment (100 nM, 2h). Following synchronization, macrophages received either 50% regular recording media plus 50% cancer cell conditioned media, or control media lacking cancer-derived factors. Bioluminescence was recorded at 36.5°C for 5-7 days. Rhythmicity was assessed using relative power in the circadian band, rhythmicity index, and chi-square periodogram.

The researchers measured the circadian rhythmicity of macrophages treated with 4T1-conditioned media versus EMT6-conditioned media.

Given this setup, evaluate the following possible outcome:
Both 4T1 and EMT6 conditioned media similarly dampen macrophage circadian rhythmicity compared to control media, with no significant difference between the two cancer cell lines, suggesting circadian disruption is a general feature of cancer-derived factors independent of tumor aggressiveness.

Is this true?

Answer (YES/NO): NO